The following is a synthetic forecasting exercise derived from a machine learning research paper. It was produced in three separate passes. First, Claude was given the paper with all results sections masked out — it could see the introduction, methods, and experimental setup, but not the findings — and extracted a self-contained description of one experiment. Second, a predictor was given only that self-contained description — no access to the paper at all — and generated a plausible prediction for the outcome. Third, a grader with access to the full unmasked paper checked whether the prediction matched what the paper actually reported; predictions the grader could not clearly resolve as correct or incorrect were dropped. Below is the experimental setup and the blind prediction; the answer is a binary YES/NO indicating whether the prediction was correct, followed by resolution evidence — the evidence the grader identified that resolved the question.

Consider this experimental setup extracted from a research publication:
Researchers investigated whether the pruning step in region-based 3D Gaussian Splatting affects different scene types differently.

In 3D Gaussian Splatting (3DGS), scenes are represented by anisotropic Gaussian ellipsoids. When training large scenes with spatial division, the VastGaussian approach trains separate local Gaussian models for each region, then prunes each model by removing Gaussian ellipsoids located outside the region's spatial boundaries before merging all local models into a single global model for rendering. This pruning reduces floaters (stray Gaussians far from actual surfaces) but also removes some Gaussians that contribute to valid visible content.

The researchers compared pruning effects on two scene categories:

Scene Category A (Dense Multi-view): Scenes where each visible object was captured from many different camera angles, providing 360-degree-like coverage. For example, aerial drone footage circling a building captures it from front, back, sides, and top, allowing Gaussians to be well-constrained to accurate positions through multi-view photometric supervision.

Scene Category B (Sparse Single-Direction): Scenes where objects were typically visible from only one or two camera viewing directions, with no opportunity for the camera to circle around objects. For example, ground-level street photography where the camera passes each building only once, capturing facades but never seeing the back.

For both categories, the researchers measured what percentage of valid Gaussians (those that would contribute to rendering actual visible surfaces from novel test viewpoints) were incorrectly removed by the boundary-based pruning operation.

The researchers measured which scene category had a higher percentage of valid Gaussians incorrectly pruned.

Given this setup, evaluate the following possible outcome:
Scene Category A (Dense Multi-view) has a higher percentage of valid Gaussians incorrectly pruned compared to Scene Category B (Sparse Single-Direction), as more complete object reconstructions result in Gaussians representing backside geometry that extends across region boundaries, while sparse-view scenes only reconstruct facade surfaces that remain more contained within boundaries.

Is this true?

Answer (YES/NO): NO